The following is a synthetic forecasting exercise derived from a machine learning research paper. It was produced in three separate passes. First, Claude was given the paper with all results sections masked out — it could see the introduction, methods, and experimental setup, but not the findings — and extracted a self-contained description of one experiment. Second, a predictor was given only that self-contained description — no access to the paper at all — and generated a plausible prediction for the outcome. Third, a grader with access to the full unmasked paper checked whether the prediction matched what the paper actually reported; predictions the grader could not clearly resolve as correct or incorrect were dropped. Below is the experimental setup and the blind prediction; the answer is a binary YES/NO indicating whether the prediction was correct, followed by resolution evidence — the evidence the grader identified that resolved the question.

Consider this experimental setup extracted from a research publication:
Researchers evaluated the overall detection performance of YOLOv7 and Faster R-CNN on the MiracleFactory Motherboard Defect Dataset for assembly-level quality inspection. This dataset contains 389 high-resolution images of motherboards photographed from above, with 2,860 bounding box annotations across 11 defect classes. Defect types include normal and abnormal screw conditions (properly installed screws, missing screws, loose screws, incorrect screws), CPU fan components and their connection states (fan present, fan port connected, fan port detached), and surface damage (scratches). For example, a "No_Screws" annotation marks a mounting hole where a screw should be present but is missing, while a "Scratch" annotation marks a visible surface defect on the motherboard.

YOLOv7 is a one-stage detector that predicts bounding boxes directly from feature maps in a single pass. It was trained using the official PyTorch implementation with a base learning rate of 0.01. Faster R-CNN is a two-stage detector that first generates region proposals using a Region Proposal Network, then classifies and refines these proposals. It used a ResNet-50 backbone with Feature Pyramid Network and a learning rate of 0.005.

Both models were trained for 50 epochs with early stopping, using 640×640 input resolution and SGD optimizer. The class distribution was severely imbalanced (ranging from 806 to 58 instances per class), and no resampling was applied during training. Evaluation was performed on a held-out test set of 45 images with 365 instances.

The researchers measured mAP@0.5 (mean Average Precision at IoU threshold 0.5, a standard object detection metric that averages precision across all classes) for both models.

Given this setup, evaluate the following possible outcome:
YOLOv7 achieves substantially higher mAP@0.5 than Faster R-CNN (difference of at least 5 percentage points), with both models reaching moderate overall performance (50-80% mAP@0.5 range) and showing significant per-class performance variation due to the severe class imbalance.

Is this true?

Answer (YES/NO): NO